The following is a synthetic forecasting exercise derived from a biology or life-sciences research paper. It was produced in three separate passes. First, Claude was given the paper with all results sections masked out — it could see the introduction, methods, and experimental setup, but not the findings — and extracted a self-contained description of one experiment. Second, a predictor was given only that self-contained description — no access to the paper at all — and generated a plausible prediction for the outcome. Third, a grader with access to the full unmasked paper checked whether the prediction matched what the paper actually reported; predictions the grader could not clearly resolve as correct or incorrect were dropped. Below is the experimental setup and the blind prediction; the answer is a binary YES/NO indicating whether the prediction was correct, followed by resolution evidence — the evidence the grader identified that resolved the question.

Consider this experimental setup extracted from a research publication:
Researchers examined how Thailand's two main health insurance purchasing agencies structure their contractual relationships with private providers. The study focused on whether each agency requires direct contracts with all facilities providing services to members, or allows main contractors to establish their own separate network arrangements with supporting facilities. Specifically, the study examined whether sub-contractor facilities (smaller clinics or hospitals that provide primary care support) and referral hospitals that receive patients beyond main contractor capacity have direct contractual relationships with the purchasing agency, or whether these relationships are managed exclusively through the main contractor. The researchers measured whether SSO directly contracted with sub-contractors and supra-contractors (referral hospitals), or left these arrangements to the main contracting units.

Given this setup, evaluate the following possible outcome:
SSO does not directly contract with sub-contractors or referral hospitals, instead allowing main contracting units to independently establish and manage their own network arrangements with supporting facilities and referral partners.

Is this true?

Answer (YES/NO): YES